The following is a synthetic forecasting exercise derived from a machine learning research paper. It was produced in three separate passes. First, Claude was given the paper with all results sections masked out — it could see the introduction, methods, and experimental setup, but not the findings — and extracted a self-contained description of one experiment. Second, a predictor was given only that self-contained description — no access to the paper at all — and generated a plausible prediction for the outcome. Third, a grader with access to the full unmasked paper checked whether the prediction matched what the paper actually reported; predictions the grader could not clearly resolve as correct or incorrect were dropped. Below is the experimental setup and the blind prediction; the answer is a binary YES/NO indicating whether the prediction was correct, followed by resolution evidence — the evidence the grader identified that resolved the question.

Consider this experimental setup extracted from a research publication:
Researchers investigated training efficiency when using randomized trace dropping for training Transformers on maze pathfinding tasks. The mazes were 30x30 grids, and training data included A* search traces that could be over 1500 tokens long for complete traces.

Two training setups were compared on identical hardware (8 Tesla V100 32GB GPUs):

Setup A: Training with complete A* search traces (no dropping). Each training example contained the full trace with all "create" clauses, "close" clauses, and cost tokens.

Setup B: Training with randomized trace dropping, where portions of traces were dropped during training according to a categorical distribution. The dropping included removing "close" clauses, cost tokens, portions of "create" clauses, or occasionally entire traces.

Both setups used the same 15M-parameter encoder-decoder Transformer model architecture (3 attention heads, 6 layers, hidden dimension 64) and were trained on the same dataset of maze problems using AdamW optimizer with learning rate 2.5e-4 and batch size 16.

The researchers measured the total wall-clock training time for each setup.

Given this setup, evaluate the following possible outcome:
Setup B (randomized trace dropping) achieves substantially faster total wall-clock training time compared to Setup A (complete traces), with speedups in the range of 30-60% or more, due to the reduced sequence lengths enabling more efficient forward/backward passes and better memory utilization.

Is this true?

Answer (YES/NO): NO